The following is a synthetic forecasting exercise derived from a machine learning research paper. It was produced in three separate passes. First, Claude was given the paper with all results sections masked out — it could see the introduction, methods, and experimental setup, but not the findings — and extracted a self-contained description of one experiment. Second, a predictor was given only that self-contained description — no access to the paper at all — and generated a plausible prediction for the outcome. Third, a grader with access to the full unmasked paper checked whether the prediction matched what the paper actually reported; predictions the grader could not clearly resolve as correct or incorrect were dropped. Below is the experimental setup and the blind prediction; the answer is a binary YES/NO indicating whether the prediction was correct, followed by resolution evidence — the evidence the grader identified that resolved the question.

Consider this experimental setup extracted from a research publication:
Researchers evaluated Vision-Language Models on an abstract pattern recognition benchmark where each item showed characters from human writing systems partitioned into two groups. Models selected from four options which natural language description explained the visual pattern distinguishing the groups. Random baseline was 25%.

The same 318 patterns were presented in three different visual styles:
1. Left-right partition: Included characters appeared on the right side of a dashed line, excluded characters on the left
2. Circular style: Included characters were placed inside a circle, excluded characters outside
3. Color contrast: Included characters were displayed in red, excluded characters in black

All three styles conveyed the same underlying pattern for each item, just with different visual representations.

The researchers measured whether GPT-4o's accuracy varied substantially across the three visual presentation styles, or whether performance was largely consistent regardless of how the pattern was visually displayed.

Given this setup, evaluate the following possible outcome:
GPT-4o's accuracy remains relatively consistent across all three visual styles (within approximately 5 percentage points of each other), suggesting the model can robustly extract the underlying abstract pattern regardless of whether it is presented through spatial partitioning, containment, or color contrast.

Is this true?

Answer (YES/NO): NO